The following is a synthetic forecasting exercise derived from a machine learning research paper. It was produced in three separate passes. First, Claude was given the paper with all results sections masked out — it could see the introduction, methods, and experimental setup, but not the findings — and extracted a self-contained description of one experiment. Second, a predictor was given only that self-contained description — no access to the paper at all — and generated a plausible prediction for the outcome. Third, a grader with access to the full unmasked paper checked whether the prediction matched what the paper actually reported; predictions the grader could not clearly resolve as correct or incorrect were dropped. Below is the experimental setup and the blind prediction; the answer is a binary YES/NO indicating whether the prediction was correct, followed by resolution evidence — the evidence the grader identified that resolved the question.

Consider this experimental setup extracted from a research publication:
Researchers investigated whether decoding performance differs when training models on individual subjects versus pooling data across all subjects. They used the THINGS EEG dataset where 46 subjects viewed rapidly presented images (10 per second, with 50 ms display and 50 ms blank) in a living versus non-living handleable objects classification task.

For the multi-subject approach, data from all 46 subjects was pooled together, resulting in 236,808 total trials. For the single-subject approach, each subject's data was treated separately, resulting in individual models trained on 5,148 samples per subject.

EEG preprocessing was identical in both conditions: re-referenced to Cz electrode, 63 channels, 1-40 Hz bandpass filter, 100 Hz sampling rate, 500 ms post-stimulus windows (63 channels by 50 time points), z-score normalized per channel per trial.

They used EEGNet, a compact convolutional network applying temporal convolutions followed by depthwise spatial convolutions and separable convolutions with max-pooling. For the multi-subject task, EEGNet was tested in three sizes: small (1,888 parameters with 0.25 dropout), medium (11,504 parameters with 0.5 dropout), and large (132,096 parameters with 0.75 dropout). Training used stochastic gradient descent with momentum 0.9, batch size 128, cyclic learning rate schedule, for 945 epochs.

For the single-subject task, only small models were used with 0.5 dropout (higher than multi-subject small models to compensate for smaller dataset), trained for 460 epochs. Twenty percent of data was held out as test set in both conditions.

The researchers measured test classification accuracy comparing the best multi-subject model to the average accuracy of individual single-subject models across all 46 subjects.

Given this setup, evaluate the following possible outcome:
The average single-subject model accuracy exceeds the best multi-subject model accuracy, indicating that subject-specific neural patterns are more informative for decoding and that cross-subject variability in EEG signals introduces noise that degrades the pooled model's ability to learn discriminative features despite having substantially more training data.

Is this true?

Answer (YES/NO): YES